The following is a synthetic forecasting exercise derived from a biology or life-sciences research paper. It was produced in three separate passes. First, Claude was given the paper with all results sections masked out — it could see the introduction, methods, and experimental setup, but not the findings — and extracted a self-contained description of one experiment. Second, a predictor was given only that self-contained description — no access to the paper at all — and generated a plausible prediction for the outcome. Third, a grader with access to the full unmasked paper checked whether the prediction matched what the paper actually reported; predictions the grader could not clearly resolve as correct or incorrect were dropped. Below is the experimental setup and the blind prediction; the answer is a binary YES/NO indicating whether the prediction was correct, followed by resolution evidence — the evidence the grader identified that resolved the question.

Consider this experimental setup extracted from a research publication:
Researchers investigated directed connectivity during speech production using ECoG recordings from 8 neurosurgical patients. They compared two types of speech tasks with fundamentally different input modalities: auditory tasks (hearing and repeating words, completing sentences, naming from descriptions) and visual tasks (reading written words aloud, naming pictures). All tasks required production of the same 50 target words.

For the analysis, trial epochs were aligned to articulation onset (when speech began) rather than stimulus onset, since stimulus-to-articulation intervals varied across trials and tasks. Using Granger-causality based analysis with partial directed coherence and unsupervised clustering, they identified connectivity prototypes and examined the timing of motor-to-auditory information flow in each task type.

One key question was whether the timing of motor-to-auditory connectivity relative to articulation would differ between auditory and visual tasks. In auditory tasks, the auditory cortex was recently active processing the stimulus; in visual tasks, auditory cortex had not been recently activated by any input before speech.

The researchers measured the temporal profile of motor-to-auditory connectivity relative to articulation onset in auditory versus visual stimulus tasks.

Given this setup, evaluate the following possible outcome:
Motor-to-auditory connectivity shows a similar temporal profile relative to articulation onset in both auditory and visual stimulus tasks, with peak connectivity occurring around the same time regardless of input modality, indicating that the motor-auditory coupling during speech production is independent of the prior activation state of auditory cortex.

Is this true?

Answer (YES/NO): YES